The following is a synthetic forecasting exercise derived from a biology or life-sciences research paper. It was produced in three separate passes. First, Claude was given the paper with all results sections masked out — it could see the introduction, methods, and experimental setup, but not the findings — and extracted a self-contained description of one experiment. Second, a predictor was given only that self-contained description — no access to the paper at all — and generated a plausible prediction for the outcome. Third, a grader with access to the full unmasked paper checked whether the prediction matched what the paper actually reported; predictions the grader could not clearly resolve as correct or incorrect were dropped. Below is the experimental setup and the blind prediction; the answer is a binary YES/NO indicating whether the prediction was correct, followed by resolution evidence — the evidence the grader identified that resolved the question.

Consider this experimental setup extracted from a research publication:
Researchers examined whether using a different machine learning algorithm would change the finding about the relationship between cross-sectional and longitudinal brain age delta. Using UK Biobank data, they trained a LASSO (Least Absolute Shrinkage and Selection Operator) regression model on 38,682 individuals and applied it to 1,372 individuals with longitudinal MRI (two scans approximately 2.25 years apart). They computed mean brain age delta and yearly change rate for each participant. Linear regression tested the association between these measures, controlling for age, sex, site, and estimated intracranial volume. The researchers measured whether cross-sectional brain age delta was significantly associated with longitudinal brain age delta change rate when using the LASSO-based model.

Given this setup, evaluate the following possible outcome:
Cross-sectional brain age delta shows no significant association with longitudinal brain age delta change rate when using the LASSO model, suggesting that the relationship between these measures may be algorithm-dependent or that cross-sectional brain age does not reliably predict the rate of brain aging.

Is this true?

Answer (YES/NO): YES